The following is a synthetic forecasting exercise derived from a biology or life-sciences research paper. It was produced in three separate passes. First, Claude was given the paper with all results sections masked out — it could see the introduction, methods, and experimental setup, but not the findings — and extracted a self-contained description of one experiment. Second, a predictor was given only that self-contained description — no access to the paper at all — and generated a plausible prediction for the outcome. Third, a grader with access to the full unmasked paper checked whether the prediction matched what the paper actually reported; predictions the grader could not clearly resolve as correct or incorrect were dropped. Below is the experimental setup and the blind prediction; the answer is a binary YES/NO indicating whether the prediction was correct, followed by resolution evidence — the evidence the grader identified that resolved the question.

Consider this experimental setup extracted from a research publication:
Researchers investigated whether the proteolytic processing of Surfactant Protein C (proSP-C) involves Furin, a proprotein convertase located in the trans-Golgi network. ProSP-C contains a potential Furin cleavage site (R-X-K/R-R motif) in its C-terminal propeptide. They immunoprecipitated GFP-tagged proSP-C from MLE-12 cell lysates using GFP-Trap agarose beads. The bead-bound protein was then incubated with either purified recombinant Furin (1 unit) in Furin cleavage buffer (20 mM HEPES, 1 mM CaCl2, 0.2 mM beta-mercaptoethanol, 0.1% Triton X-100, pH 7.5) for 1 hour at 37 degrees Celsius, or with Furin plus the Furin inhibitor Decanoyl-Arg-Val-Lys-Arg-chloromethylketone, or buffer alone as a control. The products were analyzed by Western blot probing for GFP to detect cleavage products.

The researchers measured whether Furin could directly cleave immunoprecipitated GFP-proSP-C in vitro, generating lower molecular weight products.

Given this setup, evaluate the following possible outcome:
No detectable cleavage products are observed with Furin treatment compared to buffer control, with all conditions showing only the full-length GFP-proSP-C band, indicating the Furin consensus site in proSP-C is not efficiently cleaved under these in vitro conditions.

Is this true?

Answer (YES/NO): NO